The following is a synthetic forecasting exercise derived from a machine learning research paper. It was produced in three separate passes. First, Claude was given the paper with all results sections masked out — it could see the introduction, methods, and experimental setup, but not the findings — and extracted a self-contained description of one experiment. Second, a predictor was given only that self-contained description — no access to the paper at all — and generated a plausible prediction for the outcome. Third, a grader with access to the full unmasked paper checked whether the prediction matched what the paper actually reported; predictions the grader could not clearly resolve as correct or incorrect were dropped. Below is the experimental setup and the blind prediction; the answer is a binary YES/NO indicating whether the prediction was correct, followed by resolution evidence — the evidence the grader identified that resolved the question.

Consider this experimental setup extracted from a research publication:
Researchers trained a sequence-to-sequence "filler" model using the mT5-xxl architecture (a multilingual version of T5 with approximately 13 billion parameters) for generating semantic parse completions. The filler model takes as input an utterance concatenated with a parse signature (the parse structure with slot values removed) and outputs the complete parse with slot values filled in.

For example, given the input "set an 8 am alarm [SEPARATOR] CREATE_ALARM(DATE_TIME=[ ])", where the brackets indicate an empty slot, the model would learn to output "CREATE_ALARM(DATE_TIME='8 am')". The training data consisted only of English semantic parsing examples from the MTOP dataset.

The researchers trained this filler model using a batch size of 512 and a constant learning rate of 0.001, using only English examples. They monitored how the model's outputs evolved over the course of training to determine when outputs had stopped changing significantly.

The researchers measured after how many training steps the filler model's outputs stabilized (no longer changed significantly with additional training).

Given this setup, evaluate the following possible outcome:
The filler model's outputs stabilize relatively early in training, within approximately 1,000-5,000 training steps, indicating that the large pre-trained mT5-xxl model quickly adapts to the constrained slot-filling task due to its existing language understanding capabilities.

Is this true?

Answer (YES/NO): NO